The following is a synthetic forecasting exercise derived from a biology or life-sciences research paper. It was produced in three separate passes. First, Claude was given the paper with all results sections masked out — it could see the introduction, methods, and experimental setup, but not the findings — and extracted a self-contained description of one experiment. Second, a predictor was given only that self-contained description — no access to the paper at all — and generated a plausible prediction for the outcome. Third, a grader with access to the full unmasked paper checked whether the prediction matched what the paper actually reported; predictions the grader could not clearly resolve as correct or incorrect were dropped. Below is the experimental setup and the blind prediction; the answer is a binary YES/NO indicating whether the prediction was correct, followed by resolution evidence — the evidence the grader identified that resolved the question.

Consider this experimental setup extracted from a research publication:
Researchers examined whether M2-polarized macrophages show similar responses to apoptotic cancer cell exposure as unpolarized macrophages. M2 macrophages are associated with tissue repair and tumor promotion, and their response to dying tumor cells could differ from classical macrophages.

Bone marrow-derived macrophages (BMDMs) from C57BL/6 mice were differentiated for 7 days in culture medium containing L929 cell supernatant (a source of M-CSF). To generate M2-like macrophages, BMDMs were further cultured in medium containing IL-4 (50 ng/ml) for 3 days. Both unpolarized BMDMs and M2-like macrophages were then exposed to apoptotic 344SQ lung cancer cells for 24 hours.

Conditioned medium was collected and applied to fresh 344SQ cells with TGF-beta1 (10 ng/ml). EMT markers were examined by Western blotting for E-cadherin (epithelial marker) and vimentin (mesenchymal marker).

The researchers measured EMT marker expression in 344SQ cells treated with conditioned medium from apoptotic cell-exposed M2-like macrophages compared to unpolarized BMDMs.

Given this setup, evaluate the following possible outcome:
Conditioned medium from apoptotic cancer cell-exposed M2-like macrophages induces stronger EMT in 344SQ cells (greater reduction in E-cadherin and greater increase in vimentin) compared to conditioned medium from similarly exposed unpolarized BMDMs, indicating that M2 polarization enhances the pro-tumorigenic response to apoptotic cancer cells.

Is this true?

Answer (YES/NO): NO